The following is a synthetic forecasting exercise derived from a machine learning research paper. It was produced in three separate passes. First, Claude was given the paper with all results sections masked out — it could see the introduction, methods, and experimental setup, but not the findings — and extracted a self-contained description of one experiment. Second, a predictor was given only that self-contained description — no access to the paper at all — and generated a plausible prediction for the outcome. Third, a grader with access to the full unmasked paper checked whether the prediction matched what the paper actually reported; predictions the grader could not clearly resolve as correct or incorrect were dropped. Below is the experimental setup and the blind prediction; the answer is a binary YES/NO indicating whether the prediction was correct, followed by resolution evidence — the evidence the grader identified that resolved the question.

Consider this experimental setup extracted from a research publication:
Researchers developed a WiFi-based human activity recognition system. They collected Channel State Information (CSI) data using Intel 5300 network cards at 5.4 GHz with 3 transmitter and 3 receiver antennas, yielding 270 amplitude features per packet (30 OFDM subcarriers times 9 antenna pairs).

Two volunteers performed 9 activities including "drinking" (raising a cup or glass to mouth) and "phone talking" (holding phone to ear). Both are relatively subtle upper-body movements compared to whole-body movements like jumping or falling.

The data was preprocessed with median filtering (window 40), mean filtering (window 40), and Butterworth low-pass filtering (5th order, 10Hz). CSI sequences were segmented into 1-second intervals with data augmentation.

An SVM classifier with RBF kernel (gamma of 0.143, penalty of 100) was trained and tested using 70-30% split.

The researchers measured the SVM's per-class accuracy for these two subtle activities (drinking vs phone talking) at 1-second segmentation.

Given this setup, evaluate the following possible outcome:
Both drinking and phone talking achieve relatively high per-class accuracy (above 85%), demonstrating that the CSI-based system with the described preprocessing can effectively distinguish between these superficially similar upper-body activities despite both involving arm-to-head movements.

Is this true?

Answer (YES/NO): YES